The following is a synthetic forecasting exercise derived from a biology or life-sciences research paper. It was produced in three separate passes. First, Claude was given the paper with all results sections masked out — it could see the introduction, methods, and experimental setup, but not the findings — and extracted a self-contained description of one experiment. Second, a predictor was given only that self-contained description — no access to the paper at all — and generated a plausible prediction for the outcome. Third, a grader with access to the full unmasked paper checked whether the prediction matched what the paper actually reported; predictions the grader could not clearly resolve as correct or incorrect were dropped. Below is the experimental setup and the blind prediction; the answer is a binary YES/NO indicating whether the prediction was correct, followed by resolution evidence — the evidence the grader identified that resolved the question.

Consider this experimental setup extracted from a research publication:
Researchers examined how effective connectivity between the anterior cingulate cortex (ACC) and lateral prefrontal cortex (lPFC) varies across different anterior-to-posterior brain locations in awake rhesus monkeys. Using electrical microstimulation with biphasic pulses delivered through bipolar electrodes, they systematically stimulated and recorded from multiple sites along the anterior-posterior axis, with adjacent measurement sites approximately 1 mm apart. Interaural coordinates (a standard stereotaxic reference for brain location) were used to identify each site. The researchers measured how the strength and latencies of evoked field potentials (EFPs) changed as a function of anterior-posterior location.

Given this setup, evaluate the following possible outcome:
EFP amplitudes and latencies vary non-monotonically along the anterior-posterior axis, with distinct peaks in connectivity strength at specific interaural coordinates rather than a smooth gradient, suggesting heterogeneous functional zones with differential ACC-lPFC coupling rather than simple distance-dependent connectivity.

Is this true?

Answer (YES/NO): YES